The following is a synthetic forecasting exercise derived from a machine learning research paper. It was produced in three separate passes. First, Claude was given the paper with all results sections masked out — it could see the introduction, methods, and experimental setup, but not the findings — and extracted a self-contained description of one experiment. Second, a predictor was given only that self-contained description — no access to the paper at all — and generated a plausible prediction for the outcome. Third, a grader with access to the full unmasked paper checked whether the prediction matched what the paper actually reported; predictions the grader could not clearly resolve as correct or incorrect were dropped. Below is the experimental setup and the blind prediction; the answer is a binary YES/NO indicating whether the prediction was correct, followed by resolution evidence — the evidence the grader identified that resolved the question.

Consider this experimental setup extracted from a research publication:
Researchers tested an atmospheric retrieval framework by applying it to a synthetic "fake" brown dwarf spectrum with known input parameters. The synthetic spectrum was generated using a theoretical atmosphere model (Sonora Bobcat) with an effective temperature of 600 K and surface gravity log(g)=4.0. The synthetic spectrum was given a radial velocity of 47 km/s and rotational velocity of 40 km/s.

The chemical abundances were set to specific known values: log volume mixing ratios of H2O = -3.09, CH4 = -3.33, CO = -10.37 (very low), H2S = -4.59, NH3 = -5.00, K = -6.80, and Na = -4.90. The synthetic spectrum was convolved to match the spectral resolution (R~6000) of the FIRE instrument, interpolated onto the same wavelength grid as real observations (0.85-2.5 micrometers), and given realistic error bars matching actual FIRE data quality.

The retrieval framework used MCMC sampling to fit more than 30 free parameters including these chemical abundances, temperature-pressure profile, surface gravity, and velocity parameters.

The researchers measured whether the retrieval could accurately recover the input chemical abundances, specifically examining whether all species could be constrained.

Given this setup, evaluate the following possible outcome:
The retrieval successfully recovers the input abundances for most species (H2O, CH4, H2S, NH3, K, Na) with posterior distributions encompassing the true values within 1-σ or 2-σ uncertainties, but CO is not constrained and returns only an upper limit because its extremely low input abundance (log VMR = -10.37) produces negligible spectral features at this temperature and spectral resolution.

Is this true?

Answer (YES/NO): YES